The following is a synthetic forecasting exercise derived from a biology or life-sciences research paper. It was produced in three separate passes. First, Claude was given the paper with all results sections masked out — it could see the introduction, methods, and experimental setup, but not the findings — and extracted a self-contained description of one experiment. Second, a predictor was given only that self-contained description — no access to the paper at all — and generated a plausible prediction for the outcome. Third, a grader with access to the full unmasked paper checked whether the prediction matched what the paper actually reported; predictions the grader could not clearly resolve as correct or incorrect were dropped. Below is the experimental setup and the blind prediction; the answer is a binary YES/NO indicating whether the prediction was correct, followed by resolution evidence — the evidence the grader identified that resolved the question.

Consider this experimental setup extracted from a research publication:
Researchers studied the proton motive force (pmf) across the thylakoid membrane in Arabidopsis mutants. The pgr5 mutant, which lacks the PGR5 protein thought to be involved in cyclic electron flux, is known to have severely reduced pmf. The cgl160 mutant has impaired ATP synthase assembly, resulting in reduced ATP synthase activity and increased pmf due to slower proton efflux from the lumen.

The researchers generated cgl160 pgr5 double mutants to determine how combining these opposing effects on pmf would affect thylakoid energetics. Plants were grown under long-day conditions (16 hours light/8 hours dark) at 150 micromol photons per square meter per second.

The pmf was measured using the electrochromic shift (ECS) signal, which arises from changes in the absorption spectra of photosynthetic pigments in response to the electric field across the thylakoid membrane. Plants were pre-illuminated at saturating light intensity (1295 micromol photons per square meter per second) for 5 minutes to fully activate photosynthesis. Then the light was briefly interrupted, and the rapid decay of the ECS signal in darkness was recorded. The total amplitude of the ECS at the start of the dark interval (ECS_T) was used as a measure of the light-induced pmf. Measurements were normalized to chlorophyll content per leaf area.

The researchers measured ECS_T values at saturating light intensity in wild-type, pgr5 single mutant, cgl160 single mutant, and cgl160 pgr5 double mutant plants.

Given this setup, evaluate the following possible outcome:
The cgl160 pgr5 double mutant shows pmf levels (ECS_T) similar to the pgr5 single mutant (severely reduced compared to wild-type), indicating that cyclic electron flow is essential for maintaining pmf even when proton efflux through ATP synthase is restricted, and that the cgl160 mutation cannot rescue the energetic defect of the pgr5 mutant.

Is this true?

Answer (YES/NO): NO